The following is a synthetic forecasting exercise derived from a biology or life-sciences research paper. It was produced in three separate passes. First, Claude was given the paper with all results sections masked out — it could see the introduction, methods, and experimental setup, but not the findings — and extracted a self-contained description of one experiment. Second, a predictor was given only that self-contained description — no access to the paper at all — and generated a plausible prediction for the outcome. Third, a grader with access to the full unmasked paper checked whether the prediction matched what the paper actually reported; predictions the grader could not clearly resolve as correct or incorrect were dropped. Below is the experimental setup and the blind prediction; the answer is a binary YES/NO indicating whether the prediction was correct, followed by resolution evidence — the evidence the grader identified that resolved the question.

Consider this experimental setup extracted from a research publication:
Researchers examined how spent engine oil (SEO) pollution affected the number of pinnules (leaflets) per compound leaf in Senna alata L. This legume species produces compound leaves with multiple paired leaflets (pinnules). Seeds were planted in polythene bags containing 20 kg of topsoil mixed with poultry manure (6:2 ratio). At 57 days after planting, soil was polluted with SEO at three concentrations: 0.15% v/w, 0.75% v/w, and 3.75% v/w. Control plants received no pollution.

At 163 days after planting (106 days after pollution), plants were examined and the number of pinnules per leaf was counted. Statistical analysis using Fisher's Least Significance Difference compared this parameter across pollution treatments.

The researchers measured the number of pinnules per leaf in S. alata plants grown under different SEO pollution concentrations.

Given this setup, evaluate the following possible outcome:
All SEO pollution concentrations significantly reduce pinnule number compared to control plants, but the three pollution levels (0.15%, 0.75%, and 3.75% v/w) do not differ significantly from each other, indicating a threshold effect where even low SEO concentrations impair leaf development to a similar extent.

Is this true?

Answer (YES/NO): NO